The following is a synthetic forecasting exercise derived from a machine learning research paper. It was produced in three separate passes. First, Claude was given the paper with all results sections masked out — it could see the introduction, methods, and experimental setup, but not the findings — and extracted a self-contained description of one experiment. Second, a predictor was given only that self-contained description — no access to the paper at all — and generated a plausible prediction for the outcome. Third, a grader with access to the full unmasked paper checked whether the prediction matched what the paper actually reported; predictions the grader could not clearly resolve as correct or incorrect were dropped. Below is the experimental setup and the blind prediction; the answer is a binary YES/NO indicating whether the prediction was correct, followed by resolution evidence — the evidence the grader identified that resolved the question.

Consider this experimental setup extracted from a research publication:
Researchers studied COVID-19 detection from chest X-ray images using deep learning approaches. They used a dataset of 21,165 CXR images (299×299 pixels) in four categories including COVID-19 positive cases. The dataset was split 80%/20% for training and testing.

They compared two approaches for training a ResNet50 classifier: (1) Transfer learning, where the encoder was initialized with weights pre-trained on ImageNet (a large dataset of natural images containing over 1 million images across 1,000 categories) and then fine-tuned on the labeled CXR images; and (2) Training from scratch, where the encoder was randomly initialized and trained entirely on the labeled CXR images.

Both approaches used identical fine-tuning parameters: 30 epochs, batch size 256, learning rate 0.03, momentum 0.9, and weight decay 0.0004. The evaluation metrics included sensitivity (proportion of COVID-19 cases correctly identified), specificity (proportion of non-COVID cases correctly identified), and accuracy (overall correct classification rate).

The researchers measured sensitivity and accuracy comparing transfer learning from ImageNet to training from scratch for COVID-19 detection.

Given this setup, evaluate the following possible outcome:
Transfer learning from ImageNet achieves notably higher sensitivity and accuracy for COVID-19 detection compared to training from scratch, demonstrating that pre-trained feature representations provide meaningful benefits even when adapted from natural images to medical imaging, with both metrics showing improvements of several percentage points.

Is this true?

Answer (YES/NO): YES